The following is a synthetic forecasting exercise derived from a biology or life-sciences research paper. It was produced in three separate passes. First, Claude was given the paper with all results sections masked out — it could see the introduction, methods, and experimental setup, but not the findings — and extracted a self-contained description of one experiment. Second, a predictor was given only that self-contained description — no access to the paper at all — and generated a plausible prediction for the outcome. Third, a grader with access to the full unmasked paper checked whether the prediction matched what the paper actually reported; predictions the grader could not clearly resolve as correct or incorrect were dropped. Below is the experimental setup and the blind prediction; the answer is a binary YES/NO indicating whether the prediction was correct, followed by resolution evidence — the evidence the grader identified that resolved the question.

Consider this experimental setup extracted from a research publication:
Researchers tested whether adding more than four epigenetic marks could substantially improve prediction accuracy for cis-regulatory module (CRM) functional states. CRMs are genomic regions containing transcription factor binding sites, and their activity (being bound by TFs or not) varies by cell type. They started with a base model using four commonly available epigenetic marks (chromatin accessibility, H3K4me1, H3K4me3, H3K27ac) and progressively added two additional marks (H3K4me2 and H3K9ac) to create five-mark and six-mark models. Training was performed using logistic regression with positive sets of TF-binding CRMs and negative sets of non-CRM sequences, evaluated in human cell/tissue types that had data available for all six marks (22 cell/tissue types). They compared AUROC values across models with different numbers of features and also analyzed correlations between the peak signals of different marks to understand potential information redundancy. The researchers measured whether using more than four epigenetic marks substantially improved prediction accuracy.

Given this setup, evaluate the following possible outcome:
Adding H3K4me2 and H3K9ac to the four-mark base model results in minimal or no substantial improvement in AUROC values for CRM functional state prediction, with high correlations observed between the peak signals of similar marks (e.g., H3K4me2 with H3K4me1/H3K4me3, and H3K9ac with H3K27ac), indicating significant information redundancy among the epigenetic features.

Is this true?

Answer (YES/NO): NO